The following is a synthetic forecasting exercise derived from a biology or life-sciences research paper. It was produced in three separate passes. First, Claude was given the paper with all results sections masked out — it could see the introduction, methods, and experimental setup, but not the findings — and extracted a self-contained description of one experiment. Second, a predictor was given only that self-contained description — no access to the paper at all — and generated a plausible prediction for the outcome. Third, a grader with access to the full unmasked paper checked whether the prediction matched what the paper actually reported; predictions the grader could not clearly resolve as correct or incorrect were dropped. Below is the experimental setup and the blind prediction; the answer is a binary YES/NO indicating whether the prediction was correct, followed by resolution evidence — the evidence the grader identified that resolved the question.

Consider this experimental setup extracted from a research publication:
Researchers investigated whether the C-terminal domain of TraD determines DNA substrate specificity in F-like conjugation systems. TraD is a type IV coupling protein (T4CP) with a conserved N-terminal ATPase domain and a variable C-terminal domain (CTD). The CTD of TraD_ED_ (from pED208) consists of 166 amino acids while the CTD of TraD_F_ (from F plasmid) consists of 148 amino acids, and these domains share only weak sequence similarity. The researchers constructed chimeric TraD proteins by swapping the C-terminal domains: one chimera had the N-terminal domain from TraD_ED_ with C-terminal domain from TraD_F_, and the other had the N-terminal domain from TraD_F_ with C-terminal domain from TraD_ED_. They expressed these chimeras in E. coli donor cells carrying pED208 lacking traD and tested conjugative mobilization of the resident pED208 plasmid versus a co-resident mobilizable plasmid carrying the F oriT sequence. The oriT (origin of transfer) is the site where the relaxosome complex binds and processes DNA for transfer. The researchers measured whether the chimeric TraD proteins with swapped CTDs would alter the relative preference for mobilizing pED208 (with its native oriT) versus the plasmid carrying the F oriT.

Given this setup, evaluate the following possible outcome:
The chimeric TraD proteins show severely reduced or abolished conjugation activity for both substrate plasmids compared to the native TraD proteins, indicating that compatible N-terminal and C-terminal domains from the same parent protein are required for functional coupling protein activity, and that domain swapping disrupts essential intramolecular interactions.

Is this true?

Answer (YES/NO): NO